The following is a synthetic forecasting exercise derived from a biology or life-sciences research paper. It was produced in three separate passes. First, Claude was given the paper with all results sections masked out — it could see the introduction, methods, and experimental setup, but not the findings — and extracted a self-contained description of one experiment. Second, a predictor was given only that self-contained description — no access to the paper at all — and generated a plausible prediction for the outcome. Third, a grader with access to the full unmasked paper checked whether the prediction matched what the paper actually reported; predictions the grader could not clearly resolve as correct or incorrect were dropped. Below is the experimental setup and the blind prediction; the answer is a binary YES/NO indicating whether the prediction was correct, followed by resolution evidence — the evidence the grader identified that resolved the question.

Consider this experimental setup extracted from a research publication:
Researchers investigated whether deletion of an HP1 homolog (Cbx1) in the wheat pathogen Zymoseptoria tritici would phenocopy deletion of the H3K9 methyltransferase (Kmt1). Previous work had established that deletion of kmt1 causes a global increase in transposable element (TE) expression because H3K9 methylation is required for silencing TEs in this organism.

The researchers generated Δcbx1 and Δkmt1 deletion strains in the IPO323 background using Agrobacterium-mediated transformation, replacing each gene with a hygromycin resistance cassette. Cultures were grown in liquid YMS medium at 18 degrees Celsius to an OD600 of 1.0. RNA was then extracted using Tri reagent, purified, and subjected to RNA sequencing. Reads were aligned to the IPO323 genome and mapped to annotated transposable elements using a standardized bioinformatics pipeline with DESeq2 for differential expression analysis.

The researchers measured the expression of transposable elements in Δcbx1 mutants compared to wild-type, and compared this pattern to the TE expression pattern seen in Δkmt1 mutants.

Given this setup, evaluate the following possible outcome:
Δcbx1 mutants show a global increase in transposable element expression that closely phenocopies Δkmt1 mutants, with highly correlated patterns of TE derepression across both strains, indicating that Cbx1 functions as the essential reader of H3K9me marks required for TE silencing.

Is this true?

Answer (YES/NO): NO